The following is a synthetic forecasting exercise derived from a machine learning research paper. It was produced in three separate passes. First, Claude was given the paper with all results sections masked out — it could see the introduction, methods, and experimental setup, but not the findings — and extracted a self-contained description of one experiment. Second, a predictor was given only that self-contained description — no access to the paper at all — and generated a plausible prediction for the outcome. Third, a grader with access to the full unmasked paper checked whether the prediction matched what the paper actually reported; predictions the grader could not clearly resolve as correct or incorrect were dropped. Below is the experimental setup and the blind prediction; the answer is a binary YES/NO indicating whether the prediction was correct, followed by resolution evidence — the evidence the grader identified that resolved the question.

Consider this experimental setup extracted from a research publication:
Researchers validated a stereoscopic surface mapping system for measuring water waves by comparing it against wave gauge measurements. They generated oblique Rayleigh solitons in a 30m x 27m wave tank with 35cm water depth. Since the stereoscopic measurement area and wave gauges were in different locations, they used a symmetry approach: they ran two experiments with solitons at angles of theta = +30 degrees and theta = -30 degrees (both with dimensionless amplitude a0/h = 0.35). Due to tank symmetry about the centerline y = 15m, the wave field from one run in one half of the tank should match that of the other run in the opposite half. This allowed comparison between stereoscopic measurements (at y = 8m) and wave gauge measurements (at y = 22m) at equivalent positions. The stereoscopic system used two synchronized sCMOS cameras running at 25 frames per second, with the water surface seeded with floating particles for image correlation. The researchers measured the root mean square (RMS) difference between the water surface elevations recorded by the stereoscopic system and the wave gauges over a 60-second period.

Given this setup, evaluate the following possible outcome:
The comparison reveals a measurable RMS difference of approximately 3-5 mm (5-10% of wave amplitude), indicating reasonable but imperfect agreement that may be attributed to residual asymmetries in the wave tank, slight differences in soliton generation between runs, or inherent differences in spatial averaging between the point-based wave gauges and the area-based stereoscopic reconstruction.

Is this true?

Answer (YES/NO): NO